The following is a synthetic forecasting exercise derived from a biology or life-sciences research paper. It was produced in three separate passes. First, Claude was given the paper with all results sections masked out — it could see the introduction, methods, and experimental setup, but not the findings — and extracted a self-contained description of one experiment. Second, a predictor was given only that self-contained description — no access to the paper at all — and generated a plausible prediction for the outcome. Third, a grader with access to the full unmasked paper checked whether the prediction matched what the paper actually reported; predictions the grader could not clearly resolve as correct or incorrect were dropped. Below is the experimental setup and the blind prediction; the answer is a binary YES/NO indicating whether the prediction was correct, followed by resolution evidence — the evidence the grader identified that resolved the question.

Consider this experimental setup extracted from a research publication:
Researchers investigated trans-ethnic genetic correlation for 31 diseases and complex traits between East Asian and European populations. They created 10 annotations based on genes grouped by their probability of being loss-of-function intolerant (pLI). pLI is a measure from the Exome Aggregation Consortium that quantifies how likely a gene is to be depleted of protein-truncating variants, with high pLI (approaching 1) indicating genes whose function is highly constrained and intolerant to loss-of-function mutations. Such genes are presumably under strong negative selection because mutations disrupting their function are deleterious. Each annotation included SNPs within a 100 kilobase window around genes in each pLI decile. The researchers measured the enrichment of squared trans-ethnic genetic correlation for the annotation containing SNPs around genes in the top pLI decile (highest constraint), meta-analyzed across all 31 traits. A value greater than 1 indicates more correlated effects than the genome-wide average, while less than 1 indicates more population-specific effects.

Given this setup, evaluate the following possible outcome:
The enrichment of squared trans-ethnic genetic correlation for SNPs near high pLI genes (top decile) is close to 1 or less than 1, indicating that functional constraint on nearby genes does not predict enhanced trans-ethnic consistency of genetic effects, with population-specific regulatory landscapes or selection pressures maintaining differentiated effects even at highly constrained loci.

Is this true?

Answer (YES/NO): YES